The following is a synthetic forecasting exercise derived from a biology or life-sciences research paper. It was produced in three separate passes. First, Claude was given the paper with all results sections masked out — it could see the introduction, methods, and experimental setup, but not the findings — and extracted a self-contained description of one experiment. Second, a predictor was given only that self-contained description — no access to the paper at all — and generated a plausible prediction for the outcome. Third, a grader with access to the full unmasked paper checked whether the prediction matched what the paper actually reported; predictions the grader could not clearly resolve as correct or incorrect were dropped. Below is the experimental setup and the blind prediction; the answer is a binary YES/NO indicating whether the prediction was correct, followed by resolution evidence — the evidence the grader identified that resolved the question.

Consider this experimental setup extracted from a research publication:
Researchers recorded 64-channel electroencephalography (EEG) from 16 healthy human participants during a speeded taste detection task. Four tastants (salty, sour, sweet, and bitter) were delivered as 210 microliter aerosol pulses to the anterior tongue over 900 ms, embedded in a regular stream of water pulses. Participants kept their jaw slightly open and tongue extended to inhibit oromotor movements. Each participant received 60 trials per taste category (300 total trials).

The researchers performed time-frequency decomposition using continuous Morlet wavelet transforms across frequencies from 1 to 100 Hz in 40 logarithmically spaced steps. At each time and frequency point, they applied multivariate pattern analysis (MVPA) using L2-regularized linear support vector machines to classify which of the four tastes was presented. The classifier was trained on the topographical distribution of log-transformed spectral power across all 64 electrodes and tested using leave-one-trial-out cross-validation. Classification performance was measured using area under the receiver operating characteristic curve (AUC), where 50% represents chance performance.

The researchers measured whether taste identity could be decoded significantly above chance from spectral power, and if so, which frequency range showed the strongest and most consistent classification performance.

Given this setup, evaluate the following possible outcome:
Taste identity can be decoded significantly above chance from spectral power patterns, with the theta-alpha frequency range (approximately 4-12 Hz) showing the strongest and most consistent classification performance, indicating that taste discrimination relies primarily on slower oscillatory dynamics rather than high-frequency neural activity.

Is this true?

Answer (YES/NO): NO